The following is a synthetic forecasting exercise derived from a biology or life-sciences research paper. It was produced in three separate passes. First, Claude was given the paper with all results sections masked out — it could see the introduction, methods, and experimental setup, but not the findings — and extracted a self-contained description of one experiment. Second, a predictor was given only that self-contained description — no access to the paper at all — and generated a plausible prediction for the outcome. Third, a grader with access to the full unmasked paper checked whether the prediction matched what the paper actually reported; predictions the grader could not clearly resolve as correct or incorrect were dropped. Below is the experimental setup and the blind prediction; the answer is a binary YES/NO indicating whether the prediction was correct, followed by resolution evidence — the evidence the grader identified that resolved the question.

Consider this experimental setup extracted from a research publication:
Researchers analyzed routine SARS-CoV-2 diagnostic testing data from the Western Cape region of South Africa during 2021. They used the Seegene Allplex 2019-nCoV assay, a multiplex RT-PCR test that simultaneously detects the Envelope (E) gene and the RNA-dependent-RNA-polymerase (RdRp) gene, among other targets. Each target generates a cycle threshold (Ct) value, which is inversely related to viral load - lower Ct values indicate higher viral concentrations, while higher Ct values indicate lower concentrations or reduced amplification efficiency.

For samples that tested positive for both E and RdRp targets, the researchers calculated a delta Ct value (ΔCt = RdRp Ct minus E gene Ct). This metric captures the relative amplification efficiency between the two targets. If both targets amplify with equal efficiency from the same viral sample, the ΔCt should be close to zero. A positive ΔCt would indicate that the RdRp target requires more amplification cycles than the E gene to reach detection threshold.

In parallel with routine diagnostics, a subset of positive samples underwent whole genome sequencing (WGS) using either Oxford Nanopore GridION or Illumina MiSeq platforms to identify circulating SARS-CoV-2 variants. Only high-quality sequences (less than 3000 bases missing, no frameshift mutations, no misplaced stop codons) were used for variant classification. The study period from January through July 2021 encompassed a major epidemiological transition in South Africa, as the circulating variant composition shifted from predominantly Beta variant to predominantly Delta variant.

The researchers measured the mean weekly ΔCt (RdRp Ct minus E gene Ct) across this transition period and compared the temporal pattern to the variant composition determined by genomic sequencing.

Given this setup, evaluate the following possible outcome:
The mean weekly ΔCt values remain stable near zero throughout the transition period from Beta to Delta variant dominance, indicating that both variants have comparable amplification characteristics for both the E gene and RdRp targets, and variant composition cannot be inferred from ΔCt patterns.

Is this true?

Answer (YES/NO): NO